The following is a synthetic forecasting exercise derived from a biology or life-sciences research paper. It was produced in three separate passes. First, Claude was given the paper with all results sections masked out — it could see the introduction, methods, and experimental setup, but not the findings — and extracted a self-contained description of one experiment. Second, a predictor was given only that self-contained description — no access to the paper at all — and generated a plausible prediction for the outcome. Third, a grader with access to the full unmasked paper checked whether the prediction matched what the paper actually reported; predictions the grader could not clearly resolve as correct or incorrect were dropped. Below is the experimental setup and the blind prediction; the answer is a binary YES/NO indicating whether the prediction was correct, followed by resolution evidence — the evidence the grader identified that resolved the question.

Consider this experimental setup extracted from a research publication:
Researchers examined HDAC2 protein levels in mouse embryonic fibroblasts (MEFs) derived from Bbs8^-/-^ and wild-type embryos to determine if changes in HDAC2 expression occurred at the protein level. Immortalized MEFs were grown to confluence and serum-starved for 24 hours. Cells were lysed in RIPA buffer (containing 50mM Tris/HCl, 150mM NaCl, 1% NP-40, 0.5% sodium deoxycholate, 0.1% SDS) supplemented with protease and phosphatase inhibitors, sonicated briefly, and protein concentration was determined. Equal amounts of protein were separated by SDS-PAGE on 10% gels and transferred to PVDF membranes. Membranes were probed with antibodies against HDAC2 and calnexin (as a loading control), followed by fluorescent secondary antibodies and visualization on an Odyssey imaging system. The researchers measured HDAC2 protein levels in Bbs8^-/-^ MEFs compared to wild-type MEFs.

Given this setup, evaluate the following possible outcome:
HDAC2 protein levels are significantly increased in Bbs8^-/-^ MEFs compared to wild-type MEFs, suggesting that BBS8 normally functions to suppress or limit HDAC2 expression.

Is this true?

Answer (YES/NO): YES